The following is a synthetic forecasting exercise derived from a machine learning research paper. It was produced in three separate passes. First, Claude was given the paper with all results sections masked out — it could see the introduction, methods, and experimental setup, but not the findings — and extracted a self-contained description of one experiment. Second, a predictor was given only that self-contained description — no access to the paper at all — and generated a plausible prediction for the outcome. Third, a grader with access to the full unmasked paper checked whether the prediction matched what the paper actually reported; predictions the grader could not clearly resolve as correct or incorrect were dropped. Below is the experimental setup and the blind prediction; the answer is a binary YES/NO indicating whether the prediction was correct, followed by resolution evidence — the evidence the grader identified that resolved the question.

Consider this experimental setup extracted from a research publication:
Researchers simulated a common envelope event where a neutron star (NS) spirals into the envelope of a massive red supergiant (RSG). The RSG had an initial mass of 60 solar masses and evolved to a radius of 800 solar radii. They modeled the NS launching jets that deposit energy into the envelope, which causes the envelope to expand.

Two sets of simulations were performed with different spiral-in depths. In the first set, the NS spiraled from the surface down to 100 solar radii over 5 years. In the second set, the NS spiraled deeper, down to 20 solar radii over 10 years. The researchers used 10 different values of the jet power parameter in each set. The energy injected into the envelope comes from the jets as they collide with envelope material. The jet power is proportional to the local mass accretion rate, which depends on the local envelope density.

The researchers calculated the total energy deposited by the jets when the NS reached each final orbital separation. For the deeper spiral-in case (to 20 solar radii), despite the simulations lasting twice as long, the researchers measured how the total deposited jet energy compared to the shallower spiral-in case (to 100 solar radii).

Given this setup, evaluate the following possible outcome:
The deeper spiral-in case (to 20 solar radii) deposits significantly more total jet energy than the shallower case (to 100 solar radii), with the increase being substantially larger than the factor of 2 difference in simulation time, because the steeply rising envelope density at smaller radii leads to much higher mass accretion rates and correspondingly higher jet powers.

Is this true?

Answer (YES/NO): YES